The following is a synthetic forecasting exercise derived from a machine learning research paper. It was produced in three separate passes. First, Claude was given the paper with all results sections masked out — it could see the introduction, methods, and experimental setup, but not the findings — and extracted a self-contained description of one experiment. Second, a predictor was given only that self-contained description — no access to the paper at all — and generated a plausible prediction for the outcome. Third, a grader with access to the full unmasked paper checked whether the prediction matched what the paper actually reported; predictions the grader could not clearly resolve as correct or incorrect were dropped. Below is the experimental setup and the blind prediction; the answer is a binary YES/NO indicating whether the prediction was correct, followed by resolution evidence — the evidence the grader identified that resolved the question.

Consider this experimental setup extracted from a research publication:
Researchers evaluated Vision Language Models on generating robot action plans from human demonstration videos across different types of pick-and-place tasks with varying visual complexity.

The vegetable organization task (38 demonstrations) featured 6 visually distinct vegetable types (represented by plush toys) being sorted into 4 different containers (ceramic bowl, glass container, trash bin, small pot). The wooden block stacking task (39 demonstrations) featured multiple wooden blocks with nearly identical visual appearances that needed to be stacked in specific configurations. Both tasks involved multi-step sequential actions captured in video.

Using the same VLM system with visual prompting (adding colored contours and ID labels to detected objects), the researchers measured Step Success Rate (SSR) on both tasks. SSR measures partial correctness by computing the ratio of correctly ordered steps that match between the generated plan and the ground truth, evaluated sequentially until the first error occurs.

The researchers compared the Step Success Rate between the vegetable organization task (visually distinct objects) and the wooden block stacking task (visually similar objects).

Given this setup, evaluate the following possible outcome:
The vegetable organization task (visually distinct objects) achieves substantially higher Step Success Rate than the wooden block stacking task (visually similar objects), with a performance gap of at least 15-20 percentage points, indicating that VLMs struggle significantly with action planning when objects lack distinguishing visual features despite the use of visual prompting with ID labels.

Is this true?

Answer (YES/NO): YES